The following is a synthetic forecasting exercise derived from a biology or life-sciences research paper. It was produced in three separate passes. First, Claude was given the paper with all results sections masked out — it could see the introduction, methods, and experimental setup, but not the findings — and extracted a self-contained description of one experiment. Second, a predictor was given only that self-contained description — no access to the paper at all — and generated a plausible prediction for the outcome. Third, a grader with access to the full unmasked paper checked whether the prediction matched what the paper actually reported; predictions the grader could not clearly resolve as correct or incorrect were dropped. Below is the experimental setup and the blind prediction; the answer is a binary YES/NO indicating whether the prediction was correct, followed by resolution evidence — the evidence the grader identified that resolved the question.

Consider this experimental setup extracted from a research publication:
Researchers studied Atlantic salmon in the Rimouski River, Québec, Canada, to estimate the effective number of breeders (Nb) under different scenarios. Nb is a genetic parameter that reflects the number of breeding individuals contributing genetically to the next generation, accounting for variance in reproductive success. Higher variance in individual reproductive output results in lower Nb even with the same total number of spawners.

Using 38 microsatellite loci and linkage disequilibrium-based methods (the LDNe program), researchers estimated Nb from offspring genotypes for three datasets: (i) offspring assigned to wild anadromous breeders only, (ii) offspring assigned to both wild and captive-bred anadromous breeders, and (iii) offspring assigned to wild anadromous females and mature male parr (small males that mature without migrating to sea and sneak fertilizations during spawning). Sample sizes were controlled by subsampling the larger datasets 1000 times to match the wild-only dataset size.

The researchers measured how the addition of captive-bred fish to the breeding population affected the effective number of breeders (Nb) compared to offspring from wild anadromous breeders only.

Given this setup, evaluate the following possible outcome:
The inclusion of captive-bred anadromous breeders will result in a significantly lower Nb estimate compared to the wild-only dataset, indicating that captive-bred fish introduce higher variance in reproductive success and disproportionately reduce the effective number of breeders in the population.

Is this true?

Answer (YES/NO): NO